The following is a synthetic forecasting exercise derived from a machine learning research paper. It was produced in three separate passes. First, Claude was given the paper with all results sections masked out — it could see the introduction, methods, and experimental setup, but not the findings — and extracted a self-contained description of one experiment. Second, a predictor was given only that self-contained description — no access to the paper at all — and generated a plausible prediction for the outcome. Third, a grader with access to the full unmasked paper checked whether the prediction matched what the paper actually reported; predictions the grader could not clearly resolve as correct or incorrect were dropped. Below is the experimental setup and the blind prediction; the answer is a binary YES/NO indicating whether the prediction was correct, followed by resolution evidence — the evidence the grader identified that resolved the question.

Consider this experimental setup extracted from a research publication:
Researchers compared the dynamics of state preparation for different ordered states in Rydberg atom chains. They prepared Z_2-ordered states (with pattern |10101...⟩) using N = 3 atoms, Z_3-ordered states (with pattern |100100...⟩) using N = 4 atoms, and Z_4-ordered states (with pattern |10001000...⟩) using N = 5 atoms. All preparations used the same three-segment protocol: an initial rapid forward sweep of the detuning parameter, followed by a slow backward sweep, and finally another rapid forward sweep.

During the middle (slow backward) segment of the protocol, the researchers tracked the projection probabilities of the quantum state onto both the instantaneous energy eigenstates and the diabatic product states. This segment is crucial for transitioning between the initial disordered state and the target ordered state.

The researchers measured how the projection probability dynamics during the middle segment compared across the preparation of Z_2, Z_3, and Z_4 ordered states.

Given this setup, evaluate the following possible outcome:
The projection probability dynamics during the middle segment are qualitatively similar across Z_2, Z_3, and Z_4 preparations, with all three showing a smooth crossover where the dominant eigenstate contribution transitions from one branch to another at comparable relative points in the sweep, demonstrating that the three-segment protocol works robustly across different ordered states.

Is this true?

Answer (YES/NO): YES